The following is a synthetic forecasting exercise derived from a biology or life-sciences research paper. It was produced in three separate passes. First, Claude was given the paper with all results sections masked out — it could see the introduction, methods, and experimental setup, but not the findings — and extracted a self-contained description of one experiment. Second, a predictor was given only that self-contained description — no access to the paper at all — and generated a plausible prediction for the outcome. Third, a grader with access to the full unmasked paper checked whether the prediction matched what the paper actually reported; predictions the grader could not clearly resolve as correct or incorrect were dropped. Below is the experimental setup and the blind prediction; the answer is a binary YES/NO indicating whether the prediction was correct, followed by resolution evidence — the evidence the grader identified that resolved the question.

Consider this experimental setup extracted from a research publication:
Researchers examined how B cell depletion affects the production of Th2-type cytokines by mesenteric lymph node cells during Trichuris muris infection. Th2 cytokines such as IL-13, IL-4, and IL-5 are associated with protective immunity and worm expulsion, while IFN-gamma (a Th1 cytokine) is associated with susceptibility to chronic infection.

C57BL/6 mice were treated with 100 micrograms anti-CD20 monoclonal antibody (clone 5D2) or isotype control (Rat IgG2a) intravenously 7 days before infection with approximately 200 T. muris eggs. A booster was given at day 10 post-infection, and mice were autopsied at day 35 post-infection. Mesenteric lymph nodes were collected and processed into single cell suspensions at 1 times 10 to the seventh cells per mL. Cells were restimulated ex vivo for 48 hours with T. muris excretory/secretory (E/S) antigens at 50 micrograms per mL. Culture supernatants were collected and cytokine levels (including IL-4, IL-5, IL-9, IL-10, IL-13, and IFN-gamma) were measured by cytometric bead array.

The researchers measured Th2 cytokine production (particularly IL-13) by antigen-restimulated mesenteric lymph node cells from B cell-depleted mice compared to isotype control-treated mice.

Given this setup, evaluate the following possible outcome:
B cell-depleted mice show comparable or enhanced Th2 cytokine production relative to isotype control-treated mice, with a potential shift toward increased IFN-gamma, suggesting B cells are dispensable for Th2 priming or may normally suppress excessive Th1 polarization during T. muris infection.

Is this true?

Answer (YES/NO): NO